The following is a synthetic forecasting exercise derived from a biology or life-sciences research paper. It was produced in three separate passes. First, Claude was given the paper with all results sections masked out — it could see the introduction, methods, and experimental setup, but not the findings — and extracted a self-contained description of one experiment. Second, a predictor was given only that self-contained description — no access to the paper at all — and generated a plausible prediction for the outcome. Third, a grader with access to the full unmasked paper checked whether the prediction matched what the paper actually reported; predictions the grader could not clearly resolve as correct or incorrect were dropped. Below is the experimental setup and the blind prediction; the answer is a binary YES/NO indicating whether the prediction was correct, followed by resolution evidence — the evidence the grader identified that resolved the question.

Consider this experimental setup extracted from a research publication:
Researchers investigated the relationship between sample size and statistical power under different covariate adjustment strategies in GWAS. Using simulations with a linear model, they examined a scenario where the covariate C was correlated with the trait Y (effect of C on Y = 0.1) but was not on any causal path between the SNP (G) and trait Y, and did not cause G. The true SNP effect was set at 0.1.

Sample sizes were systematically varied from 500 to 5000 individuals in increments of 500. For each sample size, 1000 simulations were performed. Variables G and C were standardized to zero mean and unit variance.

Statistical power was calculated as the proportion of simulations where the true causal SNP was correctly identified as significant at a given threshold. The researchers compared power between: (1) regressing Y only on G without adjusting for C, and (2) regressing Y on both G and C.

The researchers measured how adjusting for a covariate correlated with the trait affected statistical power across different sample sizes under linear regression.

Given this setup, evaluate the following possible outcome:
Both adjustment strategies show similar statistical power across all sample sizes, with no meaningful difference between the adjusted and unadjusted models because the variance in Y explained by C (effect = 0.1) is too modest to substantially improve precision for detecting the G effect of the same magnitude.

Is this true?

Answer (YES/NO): NO